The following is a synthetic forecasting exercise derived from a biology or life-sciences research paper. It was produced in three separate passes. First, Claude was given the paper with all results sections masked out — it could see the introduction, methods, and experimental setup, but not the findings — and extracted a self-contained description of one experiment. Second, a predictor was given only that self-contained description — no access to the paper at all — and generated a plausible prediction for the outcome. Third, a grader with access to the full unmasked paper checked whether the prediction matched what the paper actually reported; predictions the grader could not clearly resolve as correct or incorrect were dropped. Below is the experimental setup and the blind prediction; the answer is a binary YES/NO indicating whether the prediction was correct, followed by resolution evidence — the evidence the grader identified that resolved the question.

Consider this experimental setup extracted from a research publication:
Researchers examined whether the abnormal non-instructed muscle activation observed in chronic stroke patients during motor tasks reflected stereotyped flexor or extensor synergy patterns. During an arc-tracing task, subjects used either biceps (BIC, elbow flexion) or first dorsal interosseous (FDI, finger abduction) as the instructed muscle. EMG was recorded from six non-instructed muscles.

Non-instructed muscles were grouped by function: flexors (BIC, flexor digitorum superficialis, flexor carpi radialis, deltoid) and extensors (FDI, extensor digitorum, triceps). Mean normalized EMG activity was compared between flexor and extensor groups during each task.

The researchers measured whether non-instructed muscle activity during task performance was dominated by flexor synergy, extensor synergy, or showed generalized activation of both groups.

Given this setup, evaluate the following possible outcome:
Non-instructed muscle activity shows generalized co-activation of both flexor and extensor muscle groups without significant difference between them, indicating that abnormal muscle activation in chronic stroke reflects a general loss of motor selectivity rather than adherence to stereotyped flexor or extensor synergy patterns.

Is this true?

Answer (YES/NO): NO